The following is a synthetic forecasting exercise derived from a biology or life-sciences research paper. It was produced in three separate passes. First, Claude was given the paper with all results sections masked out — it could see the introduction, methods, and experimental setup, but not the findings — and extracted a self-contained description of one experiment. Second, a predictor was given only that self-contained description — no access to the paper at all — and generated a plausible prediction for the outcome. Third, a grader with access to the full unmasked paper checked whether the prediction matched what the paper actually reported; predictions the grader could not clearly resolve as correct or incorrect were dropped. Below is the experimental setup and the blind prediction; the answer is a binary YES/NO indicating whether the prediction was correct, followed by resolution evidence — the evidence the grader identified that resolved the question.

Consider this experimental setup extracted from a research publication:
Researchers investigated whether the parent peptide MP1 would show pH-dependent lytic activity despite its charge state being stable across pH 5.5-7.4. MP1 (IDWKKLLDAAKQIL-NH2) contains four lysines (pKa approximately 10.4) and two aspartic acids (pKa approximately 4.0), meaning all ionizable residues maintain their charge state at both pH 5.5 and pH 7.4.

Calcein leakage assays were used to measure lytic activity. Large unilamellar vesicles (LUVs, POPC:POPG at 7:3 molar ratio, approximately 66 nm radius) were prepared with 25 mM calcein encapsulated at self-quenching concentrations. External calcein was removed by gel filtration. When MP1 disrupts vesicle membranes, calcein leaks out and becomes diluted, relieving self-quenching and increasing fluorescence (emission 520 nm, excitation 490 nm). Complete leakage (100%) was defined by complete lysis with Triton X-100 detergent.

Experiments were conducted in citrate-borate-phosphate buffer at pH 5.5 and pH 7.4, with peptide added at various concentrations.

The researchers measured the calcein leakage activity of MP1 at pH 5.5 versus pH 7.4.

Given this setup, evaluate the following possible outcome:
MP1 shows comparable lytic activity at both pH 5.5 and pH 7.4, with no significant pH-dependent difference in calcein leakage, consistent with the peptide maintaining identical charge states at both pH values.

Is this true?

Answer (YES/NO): YES